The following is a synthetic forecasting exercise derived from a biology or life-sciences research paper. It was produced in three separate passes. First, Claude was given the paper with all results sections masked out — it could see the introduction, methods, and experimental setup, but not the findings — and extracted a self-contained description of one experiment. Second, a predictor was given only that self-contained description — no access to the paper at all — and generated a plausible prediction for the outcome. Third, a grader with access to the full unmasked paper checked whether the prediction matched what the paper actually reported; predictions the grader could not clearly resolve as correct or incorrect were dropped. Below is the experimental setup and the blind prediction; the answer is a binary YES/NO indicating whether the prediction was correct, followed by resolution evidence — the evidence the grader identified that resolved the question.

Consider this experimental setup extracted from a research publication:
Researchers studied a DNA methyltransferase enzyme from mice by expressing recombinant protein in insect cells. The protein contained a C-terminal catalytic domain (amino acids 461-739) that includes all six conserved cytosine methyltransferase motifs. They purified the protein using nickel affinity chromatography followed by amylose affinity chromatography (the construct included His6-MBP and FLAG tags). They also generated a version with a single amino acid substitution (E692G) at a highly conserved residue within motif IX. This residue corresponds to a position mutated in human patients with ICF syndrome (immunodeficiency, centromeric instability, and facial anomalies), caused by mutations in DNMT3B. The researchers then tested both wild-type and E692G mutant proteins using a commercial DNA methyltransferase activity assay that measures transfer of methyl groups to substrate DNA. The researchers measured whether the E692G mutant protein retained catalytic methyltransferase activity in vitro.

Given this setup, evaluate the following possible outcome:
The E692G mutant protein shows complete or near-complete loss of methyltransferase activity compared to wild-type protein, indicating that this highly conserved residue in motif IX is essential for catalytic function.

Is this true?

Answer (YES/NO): NO